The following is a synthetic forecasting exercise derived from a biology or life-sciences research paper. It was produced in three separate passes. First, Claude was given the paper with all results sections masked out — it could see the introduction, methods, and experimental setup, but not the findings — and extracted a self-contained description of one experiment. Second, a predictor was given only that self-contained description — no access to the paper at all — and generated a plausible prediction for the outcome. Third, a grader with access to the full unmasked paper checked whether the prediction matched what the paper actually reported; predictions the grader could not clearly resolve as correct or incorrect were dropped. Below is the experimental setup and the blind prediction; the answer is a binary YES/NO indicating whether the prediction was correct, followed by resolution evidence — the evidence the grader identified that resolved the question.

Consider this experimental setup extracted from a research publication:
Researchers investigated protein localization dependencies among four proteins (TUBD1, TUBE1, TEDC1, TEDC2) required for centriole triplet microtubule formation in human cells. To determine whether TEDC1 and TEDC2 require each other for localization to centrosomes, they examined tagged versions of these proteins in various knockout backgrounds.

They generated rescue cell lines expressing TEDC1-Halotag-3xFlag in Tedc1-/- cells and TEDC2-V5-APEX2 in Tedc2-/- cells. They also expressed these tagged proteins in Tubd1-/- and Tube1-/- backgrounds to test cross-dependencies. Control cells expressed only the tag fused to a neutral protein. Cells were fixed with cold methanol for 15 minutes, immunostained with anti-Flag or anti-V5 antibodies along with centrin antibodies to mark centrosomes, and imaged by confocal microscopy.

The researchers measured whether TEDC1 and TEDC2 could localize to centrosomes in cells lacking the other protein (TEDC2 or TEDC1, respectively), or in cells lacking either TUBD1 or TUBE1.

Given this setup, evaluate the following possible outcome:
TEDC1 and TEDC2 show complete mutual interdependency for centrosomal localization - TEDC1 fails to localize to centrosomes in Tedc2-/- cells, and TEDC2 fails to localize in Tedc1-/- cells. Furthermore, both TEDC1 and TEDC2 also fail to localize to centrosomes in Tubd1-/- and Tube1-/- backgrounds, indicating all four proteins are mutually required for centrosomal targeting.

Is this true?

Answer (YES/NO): YES